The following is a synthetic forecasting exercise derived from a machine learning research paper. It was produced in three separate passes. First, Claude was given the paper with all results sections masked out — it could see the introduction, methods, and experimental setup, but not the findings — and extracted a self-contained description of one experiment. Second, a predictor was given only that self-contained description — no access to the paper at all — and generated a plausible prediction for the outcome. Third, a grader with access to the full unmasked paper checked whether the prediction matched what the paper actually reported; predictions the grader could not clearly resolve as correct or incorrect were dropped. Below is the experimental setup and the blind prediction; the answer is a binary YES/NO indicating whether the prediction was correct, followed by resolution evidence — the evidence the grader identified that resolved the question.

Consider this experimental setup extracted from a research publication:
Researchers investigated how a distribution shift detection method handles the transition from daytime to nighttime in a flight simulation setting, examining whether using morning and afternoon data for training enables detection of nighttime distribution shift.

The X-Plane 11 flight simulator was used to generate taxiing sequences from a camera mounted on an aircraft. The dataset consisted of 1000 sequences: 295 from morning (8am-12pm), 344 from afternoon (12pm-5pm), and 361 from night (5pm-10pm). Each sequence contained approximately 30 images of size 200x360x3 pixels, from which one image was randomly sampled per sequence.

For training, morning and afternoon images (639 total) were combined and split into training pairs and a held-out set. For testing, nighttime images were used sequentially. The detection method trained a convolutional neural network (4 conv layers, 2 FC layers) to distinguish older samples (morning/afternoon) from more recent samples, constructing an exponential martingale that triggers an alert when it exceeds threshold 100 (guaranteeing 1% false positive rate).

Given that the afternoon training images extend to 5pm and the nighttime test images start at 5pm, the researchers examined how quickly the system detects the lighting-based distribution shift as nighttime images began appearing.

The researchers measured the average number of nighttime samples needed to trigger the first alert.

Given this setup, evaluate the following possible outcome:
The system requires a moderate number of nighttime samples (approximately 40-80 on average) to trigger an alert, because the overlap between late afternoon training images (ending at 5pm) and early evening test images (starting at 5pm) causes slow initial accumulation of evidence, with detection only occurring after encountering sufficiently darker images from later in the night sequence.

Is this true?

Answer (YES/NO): NO